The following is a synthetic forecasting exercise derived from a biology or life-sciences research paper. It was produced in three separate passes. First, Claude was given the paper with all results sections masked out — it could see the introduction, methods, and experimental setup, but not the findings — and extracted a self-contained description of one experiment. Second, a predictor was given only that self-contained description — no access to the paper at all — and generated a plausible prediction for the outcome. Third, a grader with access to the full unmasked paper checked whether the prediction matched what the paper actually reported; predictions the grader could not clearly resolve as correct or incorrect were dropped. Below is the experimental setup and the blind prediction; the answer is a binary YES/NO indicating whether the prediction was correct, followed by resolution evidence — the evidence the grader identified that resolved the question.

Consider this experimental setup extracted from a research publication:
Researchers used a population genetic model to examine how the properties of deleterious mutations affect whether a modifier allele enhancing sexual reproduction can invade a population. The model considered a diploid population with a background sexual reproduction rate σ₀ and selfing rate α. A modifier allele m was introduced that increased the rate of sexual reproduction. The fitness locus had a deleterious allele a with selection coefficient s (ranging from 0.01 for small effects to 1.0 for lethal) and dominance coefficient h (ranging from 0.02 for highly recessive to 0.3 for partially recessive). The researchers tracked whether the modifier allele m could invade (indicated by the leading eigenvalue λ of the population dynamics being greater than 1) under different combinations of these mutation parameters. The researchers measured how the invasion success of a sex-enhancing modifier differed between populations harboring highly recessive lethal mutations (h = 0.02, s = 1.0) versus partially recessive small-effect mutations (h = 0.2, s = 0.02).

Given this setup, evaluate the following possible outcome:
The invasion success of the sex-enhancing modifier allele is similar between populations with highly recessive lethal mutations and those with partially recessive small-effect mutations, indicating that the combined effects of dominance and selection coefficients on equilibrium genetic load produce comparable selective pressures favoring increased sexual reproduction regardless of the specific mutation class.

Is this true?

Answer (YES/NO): NO